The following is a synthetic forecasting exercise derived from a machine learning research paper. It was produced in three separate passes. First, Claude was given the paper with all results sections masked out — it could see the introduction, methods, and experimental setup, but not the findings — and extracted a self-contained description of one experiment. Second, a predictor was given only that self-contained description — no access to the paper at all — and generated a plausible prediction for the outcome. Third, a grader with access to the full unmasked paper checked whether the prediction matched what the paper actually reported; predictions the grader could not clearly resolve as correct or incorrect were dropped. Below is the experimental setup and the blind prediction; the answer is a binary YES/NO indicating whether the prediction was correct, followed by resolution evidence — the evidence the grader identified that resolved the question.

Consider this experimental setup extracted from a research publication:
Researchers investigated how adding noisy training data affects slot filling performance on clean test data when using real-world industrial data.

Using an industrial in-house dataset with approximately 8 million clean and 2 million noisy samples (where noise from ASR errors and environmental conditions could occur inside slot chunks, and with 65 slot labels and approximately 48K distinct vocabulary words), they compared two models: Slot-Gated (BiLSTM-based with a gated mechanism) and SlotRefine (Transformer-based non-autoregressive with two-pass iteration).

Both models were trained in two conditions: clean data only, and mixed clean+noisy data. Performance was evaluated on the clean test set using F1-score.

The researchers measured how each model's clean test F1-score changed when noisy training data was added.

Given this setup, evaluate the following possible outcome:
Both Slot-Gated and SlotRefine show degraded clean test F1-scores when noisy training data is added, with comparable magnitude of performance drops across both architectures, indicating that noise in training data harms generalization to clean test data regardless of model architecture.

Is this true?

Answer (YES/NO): YES